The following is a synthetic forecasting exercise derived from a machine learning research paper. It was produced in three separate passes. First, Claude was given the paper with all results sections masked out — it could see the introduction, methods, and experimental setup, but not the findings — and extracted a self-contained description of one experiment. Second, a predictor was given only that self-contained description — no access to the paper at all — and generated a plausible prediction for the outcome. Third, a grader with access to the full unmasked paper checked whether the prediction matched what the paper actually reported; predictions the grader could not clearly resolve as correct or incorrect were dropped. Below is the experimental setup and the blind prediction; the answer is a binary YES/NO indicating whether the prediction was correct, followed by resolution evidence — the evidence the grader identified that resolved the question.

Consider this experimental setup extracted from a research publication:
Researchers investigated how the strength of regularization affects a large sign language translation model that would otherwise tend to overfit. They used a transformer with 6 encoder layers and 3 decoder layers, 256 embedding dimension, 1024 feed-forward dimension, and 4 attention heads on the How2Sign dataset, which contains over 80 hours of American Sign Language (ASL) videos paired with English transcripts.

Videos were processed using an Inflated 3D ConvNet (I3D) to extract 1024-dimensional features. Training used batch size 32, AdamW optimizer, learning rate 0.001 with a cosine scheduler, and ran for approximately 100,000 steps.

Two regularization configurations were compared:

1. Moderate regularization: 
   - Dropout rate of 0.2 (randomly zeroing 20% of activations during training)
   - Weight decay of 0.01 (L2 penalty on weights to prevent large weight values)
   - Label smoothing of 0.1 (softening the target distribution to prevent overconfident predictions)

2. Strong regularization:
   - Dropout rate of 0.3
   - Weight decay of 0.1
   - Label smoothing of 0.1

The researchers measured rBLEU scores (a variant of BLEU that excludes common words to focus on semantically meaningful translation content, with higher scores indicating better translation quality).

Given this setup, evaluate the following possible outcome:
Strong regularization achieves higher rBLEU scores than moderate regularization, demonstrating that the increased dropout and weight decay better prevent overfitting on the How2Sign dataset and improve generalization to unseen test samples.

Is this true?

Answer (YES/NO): YES